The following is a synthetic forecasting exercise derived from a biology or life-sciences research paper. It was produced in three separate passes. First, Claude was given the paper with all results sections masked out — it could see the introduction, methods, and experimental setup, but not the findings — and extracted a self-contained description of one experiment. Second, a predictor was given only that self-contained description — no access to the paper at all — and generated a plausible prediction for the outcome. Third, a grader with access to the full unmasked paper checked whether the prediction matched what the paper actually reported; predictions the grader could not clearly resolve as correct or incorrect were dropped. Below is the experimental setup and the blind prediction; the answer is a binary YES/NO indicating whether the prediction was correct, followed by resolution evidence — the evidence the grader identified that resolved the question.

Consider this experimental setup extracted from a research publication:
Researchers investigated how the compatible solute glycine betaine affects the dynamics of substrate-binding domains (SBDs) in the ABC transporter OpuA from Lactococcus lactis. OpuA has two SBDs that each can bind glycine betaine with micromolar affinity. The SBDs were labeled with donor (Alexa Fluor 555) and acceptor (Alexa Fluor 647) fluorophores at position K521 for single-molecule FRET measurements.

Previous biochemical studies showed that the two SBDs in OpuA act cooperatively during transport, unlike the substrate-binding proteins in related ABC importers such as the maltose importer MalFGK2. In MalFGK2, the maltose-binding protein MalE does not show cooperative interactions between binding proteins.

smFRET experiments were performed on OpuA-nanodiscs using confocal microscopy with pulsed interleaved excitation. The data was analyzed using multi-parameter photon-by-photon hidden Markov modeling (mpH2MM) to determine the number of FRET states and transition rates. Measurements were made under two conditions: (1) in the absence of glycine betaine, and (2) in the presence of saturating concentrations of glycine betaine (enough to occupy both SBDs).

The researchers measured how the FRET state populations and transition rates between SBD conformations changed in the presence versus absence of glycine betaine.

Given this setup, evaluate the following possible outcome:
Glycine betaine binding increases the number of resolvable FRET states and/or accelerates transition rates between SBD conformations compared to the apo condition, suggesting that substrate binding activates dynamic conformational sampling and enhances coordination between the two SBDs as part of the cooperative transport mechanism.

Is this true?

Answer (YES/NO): NO